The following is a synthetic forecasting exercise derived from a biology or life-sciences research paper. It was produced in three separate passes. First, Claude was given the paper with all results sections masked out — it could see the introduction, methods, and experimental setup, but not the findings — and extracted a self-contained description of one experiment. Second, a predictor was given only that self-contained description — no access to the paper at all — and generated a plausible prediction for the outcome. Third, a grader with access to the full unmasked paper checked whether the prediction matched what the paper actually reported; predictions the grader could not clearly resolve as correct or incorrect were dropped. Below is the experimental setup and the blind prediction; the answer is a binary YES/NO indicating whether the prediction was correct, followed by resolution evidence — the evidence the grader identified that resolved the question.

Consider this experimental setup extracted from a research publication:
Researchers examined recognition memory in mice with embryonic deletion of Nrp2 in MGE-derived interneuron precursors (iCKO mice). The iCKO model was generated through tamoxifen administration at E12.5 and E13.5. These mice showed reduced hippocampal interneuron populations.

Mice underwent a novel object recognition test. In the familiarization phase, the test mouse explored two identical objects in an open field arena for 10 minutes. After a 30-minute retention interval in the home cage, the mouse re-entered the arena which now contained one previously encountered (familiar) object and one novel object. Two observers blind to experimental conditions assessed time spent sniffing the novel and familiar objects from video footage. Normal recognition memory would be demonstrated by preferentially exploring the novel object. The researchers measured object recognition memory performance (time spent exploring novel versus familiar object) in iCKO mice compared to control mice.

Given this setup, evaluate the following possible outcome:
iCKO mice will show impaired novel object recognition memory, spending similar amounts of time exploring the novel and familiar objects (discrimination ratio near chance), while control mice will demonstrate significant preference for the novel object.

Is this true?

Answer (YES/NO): NO